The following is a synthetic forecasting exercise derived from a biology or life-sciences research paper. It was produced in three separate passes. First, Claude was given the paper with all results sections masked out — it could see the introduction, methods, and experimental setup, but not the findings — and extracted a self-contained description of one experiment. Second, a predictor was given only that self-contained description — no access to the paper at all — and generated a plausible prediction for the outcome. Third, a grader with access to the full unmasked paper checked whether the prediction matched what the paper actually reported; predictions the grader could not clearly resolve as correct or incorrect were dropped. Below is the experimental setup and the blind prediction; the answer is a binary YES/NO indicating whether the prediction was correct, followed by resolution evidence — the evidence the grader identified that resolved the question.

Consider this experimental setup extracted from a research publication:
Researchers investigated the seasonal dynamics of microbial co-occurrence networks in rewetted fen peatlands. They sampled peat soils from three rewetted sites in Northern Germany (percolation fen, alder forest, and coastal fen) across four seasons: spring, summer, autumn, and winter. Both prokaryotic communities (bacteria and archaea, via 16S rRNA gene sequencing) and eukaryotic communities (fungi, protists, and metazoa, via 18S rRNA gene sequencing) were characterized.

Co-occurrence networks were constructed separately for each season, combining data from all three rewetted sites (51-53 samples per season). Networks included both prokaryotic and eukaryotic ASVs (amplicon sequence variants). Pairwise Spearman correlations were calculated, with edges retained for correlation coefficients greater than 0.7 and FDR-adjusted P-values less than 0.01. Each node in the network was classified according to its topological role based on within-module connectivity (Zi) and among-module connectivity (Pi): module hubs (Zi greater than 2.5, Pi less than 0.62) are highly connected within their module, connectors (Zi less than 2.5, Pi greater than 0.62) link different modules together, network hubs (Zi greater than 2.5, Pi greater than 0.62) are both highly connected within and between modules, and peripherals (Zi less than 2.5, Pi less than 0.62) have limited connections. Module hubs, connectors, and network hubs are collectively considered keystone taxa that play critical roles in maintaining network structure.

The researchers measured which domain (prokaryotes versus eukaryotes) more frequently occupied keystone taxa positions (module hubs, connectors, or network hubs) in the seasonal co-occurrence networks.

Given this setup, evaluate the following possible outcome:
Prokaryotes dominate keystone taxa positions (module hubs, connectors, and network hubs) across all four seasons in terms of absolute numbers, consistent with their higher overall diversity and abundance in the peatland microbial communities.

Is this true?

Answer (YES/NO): NO